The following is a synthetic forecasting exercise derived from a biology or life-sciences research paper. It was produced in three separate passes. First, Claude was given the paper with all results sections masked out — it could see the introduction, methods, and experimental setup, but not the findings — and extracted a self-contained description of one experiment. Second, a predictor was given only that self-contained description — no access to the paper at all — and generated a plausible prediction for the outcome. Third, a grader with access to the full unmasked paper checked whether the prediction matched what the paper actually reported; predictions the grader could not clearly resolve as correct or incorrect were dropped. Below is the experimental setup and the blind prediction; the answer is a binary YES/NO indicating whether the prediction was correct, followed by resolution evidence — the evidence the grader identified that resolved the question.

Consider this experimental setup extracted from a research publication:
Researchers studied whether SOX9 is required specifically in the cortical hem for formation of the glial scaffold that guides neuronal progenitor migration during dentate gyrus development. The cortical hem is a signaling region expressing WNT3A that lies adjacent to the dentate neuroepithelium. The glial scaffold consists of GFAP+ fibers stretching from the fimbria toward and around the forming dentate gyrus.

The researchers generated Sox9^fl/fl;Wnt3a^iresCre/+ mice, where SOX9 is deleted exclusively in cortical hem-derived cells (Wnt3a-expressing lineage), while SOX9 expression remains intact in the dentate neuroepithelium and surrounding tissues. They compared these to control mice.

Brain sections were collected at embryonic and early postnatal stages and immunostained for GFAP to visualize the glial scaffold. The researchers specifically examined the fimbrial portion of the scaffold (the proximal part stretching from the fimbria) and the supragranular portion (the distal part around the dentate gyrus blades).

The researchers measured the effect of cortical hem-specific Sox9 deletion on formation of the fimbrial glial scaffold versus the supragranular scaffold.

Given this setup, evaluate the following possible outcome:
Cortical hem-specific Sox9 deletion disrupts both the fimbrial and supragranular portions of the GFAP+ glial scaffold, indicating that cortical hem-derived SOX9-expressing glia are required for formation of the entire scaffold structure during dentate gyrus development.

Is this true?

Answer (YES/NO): NO